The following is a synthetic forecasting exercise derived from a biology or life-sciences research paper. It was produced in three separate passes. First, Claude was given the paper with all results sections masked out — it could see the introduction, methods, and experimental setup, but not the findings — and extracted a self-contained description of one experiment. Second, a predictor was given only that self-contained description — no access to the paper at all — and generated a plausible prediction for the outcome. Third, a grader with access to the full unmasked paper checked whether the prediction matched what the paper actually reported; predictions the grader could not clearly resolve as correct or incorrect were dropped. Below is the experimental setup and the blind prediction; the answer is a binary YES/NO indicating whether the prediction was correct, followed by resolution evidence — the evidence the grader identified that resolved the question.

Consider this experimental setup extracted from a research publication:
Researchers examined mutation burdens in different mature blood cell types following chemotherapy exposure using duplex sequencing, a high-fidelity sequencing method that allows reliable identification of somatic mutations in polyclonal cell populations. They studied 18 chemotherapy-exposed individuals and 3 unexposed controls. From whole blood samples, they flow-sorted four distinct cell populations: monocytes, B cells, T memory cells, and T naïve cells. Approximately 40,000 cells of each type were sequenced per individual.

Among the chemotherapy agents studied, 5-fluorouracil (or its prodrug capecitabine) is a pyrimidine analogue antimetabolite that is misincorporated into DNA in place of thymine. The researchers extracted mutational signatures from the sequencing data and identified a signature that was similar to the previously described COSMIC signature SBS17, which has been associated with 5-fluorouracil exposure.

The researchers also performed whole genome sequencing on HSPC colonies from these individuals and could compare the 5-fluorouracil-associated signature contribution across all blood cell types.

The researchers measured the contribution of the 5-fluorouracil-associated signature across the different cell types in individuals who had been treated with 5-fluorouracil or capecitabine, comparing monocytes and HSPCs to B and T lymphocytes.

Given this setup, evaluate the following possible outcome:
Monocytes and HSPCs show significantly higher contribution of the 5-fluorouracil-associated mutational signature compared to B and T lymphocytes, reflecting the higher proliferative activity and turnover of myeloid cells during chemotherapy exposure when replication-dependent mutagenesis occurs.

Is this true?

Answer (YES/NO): NO